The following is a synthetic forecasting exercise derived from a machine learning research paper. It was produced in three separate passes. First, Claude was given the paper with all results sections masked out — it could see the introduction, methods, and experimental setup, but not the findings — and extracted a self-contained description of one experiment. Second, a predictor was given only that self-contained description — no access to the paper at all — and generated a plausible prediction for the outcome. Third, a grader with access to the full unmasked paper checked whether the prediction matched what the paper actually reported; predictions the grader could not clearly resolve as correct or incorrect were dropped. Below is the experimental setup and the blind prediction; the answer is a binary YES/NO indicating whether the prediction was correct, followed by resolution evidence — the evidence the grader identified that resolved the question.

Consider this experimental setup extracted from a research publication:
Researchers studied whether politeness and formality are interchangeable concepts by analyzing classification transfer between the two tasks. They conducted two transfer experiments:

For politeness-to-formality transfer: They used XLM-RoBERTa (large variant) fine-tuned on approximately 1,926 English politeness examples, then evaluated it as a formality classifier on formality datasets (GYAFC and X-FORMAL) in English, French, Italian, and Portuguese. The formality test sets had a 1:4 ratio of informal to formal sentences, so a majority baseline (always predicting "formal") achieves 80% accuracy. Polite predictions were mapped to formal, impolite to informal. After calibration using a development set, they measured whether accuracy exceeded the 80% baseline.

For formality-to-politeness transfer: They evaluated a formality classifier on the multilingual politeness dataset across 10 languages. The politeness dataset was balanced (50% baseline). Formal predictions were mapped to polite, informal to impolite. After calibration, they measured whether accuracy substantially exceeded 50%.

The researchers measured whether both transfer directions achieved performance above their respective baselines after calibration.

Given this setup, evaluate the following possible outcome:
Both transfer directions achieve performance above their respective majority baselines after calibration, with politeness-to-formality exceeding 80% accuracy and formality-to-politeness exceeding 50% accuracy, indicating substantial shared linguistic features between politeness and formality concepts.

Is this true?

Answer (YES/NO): NO